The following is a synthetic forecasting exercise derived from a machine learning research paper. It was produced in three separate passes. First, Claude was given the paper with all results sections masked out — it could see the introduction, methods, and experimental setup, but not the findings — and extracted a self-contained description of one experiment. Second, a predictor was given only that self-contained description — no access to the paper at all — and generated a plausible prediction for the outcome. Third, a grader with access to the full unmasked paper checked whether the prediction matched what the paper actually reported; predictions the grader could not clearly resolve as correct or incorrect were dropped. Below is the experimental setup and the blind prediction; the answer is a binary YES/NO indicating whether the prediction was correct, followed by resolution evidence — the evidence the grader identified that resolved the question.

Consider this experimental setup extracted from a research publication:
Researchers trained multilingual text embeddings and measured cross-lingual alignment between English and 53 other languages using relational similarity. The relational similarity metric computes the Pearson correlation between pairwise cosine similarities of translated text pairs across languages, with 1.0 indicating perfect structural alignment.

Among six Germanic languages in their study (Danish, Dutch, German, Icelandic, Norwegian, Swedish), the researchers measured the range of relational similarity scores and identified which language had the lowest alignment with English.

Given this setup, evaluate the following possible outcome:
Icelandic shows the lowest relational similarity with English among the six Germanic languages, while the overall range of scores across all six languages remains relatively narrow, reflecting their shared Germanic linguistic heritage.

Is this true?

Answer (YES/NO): NO